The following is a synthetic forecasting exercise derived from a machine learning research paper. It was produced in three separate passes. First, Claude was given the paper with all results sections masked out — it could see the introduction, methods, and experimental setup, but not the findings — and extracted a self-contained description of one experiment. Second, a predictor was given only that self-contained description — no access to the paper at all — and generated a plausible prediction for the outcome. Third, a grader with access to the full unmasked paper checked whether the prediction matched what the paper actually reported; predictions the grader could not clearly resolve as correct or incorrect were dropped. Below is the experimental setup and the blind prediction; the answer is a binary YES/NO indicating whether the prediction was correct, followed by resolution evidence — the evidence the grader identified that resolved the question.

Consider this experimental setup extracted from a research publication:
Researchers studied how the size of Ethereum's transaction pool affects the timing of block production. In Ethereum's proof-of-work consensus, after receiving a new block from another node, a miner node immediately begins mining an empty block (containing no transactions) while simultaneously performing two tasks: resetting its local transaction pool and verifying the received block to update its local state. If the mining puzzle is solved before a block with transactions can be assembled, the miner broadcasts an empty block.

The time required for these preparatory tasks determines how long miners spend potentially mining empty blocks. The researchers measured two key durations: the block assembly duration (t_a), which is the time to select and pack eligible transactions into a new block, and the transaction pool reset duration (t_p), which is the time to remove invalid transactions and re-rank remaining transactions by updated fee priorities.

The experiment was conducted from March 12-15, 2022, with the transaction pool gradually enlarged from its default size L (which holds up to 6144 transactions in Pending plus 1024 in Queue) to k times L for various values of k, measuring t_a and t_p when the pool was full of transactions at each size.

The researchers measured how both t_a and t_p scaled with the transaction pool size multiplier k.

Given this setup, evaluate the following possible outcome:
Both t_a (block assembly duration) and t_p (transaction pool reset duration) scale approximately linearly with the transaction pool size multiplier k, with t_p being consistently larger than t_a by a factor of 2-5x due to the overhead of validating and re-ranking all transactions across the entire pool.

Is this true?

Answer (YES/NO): NO